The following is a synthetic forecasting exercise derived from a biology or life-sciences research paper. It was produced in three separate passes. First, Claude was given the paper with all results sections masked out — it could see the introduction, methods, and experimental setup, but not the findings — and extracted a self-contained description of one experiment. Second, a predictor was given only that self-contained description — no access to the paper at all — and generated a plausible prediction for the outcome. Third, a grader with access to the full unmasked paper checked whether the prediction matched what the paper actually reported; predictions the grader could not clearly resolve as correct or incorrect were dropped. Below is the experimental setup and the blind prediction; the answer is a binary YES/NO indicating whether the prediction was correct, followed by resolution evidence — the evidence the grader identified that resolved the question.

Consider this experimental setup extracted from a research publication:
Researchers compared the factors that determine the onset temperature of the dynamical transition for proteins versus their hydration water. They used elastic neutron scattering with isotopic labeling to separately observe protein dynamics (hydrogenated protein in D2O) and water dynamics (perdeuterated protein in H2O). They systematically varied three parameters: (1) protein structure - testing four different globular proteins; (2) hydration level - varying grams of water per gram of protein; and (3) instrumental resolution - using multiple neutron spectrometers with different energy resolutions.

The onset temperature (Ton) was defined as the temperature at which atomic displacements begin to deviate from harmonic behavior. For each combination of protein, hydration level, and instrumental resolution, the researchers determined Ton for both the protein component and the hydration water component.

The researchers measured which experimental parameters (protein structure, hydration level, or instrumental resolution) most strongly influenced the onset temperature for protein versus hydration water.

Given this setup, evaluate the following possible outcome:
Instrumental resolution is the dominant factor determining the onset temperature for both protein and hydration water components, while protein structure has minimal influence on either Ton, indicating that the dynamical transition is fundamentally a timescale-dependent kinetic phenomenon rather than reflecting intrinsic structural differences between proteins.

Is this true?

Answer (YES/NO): NO